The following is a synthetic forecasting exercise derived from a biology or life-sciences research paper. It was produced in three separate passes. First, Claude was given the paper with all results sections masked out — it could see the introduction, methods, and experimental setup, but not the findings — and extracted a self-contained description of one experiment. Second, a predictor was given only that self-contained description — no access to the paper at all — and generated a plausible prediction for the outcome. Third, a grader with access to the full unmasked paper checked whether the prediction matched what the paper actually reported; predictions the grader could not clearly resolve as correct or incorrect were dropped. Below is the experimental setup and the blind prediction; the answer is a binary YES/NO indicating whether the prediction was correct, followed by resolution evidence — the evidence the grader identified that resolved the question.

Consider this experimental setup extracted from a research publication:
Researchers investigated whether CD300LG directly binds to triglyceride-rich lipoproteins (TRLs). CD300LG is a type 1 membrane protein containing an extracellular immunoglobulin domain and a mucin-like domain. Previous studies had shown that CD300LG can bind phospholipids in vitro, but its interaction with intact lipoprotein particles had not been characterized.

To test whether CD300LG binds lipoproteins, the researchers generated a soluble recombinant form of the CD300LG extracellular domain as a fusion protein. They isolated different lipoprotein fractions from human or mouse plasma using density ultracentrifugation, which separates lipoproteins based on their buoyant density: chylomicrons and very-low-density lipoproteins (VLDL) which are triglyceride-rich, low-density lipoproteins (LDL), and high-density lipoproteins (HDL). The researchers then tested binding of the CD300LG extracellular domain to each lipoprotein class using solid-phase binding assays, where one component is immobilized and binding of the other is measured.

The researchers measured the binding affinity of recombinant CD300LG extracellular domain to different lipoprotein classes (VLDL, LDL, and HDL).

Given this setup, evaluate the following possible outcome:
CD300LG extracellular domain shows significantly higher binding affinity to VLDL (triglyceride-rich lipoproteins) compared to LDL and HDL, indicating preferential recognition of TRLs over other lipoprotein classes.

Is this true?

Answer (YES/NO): YES